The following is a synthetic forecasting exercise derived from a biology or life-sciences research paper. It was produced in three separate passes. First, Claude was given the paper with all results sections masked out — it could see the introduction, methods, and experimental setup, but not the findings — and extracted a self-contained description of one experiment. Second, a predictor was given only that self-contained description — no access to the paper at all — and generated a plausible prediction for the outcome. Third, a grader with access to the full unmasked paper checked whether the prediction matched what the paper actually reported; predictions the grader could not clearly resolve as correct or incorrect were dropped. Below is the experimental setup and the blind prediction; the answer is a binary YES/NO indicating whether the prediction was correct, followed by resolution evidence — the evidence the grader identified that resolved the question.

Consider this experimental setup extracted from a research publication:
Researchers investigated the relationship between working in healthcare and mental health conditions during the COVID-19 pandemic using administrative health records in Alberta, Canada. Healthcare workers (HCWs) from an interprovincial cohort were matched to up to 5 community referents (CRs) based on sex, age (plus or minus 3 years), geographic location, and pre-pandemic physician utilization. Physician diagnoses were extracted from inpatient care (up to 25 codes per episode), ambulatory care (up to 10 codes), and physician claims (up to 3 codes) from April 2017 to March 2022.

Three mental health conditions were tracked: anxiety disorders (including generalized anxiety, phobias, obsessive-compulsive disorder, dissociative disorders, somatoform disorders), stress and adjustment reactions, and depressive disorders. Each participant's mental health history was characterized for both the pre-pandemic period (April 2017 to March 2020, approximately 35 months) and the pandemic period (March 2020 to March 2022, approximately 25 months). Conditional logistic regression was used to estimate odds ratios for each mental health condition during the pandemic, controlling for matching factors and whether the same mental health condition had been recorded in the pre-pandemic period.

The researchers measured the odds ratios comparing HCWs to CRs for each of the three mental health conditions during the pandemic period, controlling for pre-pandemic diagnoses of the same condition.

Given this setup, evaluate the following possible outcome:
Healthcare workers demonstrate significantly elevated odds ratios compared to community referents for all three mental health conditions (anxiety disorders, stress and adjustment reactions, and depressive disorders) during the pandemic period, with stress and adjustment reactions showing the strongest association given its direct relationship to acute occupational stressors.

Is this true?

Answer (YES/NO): NO